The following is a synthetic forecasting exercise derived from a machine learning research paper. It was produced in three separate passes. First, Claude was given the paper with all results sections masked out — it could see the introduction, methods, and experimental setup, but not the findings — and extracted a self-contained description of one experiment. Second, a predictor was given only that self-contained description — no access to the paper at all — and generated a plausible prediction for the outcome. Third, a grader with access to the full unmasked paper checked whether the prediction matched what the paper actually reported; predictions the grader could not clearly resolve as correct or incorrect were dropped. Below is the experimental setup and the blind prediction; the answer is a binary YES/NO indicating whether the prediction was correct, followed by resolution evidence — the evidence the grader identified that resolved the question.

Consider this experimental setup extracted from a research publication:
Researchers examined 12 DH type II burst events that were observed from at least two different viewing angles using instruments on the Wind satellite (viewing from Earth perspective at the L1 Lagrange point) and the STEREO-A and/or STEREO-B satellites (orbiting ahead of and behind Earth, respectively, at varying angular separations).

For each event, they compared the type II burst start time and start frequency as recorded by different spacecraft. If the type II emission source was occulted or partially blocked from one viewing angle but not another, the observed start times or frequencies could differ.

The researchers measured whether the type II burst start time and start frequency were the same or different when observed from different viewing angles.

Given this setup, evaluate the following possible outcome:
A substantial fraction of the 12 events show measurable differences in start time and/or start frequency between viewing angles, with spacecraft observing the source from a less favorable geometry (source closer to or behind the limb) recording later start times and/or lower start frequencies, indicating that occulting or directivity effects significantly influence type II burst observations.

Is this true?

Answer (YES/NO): NO